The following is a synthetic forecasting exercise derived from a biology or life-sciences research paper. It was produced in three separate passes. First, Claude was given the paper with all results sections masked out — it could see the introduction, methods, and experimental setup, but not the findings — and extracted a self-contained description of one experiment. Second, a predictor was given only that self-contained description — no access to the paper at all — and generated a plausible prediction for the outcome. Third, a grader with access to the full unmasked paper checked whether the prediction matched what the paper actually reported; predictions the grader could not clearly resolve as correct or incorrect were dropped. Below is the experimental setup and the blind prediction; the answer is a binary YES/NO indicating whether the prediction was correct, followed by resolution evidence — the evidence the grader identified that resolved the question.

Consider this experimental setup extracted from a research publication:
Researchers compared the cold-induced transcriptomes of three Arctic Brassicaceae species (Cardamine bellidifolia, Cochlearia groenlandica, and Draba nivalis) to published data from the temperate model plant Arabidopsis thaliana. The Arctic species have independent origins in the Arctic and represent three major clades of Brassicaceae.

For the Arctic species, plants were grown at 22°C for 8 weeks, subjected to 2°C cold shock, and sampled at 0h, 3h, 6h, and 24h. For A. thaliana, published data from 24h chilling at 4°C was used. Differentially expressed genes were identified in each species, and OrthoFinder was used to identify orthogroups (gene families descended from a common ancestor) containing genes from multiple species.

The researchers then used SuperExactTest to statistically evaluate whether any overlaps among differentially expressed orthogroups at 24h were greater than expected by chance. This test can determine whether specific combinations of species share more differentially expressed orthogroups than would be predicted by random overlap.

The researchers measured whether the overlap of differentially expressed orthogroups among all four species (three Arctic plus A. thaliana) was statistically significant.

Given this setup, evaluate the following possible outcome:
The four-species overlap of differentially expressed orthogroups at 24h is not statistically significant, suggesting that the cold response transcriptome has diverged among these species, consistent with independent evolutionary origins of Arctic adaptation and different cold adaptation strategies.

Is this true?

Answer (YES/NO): NO